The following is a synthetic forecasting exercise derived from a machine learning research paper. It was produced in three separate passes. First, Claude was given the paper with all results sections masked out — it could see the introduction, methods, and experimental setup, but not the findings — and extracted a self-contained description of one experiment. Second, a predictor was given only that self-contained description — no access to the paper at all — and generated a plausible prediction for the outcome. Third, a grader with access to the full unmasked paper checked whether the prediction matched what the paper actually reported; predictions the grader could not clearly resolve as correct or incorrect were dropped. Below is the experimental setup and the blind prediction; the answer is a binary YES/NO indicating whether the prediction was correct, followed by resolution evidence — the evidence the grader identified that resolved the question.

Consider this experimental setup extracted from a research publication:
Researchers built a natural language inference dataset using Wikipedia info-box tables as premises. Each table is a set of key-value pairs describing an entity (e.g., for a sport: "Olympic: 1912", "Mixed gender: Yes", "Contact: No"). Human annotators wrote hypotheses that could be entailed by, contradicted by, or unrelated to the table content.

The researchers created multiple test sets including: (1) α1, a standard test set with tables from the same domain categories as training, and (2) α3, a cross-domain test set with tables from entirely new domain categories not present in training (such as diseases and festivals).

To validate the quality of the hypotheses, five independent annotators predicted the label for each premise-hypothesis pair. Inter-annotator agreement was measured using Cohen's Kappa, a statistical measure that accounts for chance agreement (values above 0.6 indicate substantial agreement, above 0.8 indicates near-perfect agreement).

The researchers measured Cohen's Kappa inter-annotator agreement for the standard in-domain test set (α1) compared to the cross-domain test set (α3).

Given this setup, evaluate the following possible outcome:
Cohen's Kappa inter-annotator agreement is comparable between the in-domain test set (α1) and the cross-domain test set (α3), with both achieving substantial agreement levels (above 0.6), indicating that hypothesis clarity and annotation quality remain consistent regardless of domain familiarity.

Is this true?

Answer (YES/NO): NO